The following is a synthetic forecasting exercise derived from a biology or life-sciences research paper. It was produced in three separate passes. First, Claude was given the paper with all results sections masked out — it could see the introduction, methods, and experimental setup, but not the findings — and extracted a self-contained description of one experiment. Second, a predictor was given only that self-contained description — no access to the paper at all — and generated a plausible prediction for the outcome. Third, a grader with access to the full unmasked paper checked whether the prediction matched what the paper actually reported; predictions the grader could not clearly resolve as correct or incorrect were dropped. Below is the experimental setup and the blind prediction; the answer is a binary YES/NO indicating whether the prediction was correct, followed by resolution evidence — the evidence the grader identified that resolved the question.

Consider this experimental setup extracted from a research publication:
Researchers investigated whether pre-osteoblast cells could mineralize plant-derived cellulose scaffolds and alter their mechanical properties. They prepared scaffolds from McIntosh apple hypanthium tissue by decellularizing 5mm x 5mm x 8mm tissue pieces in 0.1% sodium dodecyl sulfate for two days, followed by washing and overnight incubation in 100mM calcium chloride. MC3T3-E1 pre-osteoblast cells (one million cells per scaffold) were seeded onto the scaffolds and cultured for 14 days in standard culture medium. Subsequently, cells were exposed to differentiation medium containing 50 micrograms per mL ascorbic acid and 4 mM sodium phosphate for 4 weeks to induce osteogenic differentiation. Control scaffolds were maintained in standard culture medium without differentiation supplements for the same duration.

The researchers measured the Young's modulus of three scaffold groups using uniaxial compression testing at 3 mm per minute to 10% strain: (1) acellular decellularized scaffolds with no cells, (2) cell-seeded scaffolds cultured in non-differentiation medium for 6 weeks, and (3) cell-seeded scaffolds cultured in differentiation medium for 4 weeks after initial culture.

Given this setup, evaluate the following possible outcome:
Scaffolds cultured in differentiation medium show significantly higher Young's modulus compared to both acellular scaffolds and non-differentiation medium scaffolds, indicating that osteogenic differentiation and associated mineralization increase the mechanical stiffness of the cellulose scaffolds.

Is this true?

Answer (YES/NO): YES